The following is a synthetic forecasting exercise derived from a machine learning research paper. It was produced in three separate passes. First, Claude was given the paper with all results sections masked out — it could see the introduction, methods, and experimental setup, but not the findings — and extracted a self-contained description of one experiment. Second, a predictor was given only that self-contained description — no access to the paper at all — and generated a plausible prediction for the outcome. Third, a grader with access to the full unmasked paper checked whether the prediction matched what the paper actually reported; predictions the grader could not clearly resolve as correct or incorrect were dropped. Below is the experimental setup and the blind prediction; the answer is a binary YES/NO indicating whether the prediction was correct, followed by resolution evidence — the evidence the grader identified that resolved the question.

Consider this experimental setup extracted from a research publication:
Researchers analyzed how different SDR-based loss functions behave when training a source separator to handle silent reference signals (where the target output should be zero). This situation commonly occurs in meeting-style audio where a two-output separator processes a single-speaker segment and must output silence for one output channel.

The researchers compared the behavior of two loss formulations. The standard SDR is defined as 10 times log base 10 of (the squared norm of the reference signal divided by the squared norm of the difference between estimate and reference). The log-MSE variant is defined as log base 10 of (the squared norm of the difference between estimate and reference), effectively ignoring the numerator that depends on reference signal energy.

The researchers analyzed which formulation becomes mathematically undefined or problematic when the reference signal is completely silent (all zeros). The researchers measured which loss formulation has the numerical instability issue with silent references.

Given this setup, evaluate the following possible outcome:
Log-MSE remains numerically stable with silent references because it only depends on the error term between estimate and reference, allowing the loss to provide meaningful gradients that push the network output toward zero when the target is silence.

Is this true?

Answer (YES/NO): YES